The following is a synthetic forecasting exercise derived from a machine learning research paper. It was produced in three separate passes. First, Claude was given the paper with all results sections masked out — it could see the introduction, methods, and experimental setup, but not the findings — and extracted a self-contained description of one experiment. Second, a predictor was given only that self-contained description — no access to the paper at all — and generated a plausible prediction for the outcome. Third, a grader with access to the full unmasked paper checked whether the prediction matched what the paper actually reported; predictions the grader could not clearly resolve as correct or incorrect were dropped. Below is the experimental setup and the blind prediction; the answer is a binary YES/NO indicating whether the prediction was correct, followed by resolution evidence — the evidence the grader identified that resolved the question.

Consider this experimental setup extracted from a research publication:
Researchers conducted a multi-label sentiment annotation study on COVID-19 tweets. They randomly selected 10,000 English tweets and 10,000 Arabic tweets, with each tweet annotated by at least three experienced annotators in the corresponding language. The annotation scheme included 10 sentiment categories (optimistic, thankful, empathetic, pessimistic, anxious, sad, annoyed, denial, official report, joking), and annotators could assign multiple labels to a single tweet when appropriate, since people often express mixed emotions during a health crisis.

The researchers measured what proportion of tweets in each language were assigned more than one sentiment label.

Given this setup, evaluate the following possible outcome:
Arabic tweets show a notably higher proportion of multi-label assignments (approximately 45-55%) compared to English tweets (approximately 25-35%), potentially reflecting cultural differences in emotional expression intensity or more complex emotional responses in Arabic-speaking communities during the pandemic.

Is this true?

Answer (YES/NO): NO